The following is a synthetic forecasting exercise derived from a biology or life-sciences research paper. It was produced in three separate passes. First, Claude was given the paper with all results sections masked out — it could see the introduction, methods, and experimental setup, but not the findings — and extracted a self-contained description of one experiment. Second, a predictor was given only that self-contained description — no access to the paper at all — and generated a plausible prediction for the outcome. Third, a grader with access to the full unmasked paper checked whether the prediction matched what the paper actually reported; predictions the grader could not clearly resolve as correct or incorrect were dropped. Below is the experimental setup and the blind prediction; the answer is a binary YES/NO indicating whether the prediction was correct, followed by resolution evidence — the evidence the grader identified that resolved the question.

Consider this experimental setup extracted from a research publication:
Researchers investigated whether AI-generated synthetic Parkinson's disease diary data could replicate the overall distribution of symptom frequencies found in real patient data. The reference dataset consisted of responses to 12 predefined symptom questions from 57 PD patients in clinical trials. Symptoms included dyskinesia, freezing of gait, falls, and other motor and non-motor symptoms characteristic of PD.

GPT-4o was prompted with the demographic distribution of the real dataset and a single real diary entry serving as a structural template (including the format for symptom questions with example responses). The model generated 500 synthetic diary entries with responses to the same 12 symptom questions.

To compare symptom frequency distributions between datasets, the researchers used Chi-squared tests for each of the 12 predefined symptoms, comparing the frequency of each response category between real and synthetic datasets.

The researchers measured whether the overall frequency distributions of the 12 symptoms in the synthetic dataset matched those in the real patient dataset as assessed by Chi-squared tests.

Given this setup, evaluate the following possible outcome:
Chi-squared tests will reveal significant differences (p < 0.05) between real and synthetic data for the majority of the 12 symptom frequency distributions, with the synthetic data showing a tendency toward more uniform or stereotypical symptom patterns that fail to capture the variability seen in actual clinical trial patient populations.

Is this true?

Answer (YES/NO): NO